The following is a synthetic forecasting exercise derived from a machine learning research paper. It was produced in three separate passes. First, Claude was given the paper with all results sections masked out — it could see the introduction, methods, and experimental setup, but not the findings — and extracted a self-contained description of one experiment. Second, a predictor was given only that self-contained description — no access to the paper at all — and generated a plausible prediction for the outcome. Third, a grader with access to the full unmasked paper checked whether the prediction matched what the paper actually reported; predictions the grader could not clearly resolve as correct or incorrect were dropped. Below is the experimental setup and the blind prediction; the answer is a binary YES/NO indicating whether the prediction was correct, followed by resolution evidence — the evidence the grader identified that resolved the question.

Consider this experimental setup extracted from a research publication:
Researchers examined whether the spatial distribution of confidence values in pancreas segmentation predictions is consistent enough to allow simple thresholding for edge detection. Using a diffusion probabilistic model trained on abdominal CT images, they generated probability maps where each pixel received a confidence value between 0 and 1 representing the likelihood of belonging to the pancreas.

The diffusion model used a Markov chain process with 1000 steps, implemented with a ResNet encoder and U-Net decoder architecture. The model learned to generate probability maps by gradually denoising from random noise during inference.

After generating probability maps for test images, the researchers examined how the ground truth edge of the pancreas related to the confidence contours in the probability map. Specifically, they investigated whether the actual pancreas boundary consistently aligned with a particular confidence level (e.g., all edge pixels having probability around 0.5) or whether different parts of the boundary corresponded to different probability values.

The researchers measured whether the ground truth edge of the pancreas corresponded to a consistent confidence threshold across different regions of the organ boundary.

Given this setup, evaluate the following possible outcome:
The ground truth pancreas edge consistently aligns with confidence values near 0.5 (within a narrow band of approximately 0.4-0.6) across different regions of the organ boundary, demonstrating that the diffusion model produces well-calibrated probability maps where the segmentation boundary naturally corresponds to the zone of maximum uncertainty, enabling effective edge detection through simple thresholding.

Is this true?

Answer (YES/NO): NO